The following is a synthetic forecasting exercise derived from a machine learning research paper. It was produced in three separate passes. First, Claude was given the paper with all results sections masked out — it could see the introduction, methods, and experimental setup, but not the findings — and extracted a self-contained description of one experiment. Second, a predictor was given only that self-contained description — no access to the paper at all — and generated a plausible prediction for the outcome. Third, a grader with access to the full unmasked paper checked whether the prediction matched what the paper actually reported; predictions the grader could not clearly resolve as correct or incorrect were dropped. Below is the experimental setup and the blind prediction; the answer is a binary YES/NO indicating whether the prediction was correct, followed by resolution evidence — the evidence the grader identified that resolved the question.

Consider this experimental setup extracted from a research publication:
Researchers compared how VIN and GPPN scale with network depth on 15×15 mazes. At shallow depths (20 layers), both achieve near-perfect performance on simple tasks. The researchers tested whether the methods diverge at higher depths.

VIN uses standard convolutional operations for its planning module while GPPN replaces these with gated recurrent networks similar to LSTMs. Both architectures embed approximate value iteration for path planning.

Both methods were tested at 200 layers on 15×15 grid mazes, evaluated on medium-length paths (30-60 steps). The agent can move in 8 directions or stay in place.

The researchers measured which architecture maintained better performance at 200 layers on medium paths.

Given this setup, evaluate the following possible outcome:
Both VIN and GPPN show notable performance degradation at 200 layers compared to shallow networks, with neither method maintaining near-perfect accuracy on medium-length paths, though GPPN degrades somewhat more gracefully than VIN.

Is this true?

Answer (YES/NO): NO